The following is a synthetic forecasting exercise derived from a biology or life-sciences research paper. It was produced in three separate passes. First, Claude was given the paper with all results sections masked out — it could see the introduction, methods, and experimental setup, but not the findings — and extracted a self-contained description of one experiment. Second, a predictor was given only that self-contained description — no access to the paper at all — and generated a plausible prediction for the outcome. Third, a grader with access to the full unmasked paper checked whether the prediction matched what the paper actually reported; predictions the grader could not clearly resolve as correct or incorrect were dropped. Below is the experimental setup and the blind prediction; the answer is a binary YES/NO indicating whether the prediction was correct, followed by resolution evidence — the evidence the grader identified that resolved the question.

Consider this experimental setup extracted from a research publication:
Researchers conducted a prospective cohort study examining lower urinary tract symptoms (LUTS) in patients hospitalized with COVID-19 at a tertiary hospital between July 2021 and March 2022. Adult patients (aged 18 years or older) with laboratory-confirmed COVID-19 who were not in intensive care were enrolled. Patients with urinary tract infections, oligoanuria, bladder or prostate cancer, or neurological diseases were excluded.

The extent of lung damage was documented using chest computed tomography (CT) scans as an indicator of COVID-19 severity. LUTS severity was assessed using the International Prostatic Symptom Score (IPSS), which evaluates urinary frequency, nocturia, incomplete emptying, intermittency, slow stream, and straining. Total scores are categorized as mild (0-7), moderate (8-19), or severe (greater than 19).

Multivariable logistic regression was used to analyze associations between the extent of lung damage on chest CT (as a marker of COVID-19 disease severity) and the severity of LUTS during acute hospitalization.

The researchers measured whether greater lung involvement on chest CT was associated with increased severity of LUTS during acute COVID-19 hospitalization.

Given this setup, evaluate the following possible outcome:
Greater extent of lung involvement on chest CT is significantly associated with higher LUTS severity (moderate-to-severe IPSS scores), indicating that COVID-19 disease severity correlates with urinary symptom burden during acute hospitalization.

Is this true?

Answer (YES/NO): NO